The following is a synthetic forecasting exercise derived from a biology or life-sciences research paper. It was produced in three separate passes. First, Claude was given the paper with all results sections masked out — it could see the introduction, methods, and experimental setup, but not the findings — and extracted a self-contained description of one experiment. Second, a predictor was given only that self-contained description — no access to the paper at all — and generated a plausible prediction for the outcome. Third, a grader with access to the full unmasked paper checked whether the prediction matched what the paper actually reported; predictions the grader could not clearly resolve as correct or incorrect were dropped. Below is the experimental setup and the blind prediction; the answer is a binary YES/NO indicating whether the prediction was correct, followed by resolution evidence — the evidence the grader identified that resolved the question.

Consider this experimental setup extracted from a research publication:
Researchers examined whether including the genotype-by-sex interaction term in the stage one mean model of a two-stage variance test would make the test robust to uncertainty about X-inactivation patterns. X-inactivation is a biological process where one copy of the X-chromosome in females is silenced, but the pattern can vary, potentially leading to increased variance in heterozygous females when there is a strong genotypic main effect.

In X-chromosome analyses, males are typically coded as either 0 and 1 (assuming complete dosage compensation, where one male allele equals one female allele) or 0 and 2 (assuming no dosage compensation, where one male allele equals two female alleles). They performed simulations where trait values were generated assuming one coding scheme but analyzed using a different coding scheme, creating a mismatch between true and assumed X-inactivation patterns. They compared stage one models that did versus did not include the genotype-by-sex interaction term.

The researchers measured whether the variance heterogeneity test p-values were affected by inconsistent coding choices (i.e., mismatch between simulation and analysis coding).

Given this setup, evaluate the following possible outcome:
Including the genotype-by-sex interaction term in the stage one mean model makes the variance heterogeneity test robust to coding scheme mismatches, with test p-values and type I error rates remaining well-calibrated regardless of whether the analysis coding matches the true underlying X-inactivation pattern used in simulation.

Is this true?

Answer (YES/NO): YES